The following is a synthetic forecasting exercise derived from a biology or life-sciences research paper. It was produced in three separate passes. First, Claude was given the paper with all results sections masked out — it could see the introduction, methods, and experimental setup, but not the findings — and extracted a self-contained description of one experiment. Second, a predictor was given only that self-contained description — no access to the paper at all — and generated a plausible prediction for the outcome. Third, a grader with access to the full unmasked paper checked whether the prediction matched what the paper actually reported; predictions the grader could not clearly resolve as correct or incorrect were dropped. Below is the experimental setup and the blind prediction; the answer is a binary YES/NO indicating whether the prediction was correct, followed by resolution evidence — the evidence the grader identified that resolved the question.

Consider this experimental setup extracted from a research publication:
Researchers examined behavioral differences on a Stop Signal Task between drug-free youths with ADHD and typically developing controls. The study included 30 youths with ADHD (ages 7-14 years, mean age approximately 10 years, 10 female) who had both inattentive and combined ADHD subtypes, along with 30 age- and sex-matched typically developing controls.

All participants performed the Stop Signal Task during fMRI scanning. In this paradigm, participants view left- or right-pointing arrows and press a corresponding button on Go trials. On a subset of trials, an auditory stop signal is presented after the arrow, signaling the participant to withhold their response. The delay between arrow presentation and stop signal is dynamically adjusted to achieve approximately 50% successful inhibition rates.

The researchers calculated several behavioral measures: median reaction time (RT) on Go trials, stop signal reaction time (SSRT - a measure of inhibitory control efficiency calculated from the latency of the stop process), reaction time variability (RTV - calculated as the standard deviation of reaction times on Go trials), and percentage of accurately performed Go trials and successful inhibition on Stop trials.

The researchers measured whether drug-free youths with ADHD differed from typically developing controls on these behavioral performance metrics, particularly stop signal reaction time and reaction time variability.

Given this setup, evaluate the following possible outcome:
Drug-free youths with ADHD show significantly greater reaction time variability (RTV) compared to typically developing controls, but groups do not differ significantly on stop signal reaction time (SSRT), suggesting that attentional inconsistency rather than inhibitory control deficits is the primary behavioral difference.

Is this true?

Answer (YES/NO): NO